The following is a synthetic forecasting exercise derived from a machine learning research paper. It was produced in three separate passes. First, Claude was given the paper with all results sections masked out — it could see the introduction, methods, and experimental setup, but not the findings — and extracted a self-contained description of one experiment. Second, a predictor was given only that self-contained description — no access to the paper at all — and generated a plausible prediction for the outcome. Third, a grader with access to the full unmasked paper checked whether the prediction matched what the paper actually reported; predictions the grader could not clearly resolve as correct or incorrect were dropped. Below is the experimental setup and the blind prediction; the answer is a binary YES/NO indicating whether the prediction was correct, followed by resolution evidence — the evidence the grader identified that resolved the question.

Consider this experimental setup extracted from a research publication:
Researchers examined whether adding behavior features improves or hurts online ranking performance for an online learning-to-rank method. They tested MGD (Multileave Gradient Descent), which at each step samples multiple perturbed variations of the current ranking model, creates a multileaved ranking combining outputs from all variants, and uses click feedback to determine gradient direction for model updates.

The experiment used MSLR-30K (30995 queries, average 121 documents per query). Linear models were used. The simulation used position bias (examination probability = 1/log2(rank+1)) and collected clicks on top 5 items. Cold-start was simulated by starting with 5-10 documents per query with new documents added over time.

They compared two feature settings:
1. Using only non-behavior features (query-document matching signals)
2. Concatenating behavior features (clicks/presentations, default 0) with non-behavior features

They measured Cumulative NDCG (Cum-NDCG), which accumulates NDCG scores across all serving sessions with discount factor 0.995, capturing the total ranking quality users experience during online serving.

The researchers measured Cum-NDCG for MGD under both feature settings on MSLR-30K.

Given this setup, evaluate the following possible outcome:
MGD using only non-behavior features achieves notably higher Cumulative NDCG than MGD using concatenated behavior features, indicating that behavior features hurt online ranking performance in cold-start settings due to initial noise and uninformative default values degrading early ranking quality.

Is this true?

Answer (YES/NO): NO